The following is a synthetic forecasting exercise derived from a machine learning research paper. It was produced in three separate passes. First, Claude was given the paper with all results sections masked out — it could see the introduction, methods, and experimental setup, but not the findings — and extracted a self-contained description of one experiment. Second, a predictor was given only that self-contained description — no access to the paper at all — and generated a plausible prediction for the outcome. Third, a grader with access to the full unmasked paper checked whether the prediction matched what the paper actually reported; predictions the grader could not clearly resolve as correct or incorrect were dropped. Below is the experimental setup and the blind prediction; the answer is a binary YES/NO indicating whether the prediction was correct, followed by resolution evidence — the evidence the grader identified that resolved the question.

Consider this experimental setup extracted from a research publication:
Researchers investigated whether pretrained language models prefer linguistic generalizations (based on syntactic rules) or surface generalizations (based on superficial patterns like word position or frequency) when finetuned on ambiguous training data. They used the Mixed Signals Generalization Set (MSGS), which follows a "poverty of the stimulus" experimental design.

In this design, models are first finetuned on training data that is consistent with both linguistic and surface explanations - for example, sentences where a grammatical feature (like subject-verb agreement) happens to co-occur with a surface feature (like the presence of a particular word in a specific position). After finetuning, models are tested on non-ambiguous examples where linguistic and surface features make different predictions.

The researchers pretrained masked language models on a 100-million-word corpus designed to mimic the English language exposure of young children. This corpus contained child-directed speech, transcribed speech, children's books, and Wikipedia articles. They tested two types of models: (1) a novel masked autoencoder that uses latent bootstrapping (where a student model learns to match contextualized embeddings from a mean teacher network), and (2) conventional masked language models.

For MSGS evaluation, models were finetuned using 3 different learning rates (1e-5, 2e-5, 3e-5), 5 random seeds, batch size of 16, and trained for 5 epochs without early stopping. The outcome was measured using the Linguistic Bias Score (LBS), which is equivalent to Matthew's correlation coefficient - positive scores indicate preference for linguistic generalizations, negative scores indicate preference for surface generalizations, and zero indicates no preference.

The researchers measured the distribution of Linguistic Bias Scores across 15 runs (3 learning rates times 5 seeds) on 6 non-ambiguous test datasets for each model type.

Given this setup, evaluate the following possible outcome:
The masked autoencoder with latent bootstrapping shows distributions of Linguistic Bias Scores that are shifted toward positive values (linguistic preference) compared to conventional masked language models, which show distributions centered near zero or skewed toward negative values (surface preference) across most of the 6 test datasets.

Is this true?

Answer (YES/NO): NO